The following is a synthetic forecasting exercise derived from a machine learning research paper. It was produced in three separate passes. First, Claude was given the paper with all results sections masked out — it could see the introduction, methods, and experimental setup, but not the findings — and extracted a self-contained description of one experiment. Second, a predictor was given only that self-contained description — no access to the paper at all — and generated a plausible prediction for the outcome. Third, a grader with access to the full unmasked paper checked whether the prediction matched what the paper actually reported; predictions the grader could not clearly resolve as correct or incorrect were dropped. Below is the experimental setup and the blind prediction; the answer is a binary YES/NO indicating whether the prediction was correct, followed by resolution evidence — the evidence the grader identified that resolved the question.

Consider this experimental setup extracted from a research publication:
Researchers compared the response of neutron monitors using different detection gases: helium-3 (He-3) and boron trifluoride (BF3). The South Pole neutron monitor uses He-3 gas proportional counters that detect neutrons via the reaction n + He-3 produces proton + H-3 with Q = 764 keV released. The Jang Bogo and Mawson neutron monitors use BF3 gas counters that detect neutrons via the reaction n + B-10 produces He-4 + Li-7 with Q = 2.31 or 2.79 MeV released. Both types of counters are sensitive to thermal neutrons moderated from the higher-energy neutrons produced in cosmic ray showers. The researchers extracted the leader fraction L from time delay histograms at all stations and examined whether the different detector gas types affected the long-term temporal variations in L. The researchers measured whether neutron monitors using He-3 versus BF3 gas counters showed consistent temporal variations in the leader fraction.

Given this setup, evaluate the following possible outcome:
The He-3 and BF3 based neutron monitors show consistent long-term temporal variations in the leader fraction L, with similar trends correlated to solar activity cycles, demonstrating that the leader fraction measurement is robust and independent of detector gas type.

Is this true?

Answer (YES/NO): YES